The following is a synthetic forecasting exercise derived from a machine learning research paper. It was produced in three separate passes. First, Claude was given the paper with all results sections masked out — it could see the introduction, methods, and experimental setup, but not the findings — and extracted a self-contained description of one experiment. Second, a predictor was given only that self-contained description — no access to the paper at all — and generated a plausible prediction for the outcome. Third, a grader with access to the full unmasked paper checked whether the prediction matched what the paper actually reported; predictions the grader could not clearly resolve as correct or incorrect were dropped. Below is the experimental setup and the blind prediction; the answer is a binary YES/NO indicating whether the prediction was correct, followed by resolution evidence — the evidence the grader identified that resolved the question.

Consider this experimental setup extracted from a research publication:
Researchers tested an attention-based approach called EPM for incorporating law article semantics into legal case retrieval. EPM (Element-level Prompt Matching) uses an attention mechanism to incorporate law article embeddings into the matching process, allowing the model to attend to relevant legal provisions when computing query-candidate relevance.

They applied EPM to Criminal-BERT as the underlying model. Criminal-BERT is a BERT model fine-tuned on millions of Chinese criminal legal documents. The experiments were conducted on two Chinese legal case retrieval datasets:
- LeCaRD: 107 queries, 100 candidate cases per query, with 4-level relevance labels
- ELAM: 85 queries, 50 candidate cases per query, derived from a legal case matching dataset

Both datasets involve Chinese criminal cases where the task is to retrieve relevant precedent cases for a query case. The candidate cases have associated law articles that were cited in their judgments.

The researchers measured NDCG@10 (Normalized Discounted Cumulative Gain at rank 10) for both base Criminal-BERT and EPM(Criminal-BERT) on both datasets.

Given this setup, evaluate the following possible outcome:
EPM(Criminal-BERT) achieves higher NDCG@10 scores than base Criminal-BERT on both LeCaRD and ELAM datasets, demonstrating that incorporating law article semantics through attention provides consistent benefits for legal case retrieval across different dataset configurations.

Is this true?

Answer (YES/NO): NO